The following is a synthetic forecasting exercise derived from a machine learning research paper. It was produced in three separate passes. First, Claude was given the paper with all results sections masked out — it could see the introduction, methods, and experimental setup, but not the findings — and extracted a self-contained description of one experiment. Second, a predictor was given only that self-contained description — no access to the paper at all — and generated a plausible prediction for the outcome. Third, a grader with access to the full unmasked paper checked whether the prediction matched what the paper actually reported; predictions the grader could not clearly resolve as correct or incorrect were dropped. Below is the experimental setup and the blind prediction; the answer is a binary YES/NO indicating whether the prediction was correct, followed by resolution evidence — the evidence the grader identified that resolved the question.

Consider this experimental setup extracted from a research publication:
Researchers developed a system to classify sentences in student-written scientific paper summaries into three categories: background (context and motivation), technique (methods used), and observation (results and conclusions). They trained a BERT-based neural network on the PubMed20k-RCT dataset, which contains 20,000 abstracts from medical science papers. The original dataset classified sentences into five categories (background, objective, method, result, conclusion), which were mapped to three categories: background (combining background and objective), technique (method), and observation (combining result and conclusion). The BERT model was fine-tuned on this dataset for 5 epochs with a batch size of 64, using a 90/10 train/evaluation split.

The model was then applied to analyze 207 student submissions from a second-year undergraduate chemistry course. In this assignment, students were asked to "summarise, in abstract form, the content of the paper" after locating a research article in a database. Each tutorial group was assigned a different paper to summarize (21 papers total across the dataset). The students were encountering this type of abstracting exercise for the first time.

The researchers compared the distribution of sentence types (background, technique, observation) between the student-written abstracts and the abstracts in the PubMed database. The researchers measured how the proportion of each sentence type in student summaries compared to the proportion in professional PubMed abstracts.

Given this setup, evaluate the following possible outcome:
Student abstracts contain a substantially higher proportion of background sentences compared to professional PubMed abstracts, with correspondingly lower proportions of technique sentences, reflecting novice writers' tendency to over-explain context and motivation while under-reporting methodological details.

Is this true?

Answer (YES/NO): YES